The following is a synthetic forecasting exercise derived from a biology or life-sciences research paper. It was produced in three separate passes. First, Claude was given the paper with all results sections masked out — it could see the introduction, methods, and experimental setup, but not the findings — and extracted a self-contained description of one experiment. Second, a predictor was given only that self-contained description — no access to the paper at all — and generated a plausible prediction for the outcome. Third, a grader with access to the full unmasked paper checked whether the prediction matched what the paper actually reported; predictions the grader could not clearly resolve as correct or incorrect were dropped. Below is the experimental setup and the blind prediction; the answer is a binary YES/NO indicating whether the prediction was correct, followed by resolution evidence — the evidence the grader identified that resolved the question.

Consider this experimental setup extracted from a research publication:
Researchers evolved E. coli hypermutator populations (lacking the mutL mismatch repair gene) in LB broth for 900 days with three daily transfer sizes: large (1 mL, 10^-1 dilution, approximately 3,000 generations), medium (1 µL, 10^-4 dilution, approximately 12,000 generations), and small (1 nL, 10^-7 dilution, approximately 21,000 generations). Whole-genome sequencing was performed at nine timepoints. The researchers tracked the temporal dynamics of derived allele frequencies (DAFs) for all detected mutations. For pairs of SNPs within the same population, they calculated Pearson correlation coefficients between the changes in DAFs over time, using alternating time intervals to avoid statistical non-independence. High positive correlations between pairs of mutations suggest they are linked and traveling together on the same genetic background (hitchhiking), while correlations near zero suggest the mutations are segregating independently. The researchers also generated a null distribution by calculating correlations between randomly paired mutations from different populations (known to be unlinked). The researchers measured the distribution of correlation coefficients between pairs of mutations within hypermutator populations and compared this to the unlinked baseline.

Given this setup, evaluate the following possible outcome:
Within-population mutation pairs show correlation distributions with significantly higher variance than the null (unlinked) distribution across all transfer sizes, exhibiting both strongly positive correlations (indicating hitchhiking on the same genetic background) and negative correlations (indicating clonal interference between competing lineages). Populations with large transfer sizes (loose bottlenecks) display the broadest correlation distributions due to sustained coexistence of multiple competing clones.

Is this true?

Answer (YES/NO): NO